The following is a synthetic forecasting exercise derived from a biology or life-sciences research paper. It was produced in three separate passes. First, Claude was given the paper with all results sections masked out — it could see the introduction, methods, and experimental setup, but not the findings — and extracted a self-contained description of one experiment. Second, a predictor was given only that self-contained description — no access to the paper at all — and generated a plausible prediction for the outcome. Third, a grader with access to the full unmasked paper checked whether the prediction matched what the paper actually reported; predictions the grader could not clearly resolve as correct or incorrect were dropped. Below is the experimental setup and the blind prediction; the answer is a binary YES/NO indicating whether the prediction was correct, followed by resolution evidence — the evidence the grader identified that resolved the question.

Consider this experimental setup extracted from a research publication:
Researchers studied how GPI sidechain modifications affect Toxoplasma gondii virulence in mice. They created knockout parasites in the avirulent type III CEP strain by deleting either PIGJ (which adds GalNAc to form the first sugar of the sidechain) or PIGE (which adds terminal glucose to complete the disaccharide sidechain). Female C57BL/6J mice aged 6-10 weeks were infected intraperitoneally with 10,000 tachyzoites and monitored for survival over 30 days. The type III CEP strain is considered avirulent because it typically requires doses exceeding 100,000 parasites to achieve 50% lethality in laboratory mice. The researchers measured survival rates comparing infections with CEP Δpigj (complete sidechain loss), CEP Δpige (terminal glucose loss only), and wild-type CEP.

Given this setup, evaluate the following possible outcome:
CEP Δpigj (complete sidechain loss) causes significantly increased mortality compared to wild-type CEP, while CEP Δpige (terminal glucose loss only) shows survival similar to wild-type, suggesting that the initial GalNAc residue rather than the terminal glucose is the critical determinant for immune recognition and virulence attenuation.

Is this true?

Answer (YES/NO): YES